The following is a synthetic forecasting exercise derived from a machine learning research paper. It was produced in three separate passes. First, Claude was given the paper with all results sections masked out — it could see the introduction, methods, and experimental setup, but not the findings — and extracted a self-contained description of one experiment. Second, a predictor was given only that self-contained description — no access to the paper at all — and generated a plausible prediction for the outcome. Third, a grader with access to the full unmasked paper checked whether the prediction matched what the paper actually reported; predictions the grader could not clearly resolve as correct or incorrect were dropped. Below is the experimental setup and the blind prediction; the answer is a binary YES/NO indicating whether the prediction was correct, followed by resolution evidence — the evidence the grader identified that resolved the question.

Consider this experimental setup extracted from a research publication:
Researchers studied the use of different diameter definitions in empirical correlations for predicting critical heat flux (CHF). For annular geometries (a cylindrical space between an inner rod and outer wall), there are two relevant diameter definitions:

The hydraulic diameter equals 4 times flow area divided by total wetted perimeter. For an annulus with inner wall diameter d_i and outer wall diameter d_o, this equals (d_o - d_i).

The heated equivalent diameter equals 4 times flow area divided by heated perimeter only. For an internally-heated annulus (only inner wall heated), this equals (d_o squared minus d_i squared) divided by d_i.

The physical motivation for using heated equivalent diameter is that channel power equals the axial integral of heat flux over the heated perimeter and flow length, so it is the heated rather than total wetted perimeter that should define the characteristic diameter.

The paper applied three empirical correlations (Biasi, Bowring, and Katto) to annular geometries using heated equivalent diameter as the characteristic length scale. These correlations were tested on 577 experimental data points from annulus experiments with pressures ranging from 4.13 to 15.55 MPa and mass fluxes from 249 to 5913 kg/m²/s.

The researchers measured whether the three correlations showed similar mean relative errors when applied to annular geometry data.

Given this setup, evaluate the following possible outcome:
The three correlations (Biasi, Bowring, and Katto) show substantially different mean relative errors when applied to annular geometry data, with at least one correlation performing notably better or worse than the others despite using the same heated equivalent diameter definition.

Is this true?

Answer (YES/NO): NO